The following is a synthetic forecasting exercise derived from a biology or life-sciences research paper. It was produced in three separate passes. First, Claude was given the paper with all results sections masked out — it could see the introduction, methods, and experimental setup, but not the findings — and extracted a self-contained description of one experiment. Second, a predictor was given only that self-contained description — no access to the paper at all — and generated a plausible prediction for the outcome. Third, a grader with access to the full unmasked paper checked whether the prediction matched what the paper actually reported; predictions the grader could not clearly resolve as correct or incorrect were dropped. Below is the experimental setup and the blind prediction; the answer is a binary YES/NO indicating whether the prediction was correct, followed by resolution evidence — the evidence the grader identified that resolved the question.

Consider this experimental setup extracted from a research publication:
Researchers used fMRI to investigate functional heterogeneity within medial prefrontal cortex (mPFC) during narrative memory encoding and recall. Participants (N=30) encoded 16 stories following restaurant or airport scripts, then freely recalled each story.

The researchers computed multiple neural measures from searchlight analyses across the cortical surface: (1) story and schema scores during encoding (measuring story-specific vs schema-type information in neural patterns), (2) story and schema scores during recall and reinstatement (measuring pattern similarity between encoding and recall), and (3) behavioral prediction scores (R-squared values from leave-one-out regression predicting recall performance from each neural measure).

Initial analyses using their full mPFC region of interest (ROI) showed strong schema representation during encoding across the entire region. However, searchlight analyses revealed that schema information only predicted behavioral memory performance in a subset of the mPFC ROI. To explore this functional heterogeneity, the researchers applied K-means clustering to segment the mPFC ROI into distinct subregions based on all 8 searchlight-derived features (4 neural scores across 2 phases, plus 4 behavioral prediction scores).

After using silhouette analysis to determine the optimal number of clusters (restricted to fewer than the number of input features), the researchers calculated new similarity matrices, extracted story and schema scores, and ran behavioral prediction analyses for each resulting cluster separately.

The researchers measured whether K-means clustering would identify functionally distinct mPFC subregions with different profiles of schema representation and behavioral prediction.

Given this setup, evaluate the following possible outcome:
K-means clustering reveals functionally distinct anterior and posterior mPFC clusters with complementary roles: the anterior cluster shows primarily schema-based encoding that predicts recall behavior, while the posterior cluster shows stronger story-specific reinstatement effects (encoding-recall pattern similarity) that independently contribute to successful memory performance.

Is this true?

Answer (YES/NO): NO